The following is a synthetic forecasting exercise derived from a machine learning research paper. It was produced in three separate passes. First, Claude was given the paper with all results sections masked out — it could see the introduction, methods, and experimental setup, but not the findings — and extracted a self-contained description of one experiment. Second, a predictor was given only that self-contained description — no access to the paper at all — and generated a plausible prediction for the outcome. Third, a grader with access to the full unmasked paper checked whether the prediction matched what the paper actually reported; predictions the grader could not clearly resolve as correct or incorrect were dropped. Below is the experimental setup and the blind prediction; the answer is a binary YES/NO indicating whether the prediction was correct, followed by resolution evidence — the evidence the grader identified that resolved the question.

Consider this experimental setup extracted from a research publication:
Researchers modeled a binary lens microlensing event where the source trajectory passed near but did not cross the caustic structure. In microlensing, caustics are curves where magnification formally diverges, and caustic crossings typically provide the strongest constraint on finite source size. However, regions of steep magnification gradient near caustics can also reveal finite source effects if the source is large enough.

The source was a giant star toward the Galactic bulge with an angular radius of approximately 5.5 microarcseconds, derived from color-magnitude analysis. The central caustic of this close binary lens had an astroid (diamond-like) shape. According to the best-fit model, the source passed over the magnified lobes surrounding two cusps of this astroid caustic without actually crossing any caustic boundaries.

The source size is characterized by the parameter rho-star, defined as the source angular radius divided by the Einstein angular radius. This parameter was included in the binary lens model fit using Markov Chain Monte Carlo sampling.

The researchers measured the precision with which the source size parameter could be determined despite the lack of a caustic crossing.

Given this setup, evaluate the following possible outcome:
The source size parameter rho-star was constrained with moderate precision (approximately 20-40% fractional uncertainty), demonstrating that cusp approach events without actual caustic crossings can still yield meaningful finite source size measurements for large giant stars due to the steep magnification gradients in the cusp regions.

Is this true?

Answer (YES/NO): NO